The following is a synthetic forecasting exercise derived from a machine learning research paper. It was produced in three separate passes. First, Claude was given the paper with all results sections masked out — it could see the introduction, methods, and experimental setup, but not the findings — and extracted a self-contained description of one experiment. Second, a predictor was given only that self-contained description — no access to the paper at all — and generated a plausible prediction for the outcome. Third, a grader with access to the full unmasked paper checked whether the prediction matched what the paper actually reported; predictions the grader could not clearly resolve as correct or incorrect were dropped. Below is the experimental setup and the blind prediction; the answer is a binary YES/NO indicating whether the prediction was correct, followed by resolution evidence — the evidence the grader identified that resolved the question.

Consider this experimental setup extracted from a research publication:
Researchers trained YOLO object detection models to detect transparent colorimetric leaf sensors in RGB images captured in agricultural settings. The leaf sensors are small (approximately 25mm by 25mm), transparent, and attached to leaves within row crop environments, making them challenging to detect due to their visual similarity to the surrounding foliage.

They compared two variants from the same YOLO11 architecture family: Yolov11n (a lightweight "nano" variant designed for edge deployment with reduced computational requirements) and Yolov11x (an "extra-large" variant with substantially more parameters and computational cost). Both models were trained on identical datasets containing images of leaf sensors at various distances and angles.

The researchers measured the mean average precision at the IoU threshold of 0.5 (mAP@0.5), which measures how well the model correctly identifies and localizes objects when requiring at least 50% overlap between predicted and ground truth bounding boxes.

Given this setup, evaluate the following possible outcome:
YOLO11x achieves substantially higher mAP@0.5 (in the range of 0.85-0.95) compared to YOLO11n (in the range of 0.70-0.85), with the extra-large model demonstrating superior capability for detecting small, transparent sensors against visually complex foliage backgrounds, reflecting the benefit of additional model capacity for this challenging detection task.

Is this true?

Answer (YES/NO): NO